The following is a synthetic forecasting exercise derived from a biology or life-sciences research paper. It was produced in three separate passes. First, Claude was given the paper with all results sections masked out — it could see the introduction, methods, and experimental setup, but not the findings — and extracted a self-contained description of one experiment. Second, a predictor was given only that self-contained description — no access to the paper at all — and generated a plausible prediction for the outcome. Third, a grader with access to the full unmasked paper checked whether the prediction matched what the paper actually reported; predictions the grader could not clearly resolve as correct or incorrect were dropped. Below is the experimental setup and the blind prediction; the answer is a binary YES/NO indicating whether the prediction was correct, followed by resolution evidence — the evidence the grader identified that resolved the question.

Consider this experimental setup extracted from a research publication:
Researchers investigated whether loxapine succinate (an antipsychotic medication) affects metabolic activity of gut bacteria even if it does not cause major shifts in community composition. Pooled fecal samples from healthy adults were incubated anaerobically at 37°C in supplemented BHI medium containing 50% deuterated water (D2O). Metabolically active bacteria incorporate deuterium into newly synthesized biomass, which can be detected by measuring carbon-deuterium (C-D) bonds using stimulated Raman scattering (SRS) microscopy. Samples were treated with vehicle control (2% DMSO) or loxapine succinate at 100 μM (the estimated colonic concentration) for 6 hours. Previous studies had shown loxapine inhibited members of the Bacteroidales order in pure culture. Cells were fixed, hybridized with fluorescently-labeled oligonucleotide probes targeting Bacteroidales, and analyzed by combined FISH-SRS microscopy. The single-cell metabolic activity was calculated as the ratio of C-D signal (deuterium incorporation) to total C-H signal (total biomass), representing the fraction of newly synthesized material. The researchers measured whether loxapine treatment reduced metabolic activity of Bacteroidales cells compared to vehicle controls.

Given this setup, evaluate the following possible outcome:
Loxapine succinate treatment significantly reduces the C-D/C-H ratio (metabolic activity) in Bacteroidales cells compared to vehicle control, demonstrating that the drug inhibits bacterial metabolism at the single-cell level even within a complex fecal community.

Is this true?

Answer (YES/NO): YES